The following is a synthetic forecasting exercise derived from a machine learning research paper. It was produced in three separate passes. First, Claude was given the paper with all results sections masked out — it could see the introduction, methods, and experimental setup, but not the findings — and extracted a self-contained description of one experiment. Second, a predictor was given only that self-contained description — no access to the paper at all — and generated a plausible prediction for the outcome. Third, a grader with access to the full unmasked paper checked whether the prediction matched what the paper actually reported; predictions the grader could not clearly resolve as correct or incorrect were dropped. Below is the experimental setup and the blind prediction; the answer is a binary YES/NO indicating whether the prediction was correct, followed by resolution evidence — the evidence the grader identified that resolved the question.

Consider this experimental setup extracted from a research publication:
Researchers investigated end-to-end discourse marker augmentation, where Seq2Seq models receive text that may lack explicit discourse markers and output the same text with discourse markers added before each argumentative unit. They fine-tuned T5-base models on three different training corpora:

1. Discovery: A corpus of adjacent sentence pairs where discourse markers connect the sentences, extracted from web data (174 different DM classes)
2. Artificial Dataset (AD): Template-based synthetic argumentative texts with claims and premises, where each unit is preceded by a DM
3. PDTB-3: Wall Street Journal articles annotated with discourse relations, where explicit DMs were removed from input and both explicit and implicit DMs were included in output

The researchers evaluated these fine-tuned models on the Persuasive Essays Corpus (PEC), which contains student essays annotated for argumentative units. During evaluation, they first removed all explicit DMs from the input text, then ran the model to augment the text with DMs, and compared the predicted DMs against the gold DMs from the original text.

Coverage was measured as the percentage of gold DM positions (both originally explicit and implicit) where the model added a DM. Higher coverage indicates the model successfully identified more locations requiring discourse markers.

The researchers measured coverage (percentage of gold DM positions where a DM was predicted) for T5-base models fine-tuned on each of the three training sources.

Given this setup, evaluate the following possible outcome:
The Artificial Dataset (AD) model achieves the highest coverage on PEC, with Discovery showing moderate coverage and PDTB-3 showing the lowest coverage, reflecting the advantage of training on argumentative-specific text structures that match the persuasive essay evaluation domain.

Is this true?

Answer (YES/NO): NO